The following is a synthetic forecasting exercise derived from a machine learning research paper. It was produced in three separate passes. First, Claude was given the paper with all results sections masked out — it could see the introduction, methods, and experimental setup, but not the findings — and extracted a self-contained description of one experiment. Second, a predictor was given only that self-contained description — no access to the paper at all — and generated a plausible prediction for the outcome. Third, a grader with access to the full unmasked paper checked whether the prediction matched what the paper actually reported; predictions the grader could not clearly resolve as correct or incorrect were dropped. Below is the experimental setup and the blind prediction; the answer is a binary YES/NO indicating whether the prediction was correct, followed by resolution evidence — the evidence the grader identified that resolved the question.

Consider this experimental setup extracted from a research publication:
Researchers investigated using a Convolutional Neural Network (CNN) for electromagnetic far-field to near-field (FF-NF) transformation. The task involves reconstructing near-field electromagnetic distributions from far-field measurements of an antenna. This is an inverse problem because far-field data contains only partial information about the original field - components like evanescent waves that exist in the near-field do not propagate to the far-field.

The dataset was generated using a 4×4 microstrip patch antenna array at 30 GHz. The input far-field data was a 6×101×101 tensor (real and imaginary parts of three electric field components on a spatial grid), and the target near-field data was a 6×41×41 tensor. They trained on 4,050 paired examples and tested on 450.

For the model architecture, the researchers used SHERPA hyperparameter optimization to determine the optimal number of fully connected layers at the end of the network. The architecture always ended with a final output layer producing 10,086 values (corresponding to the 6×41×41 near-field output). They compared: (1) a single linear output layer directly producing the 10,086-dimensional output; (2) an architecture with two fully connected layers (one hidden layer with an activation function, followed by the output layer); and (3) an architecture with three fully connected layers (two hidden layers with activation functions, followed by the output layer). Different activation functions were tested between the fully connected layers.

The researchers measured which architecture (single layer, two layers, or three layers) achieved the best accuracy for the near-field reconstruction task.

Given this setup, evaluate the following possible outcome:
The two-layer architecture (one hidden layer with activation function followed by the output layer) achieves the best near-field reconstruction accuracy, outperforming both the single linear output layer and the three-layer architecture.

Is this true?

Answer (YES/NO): NO